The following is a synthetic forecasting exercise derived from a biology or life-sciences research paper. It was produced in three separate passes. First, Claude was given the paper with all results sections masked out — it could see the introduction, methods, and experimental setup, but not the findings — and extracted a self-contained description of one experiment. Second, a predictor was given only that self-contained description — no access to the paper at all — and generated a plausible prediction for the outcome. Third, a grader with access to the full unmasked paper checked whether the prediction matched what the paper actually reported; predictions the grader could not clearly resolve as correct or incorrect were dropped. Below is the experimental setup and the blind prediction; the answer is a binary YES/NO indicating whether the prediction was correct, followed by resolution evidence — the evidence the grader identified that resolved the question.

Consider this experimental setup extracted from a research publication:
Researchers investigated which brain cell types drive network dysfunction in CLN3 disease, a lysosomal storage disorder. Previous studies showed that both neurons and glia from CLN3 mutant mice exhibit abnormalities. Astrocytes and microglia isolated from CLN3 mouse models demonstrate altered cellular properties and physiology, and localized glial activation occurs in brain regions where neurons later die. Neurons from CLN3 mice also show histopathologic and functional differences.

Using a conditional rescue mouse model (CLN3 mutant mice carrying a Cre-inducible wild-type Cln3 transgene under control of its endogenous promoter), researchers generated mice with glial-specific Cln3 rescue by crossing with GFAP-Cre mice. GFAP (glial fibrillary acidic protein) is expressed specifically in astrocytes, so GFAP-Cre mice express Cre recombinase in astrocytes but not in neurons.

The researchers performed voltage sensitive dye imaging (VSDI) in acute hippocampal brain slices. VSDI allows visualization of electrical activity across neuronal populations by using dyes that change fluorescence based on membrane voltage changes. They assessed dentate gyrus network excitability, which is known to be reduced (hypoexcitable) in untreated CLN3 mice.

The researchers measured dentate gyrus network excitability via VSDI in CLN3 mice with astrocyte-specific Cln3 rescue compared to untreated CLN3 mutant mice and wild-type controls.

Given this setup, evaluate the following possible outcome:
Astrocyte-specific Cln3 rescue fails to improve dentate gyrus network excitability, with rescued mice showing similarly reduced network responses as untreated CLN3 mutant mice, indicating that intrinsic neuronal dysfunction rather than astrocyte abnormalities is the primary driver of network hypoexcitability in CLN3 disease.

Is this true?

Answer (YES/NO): YES